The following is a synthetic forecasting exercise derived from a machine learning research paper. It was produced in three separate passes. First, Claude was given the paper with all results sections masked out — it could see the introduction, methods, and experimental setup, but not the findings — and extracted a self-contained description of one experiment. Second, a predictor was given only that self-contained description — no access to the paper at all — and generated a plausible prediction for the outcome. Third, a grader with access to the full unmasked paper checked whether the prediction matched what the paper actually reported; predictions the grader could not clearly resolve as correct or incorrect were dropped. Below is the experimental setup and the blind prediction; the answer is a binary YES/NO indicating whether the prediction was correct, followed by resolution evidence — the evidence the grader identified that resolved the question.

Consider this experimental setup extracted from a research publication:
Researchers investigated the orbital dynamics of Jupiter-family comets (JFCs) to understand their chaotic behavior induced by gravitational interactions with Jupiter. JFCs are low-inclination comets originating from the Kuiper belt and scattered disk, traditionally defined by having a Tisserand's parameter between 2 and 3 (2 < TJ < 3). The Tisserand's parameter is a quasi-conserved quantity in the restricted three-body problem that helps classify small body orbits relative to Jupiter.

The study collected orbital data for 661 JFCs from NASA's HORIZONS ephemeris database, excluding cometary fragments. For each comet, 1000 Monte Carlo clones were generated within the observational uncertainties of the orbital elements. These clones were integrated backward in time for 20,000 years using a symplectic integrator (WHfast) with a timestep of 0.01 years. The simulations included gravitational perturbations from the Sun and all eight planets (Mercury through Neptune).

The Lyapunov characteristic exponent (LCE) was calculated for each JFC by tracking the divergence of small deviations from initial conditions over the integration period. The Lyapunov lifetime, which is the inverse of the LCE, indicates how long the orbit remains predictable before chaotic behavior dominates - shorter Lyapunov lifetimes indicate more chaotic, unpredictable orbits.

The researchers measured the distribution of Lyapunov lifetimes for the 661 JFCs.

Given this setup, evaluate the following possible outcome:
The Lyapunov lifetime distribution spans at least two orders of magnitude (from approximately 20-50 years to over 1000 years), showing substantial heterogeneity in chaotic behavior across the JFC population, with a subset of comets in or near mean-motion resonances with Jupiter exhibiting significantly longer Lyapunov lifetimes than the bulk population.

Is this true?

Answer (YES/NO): NO